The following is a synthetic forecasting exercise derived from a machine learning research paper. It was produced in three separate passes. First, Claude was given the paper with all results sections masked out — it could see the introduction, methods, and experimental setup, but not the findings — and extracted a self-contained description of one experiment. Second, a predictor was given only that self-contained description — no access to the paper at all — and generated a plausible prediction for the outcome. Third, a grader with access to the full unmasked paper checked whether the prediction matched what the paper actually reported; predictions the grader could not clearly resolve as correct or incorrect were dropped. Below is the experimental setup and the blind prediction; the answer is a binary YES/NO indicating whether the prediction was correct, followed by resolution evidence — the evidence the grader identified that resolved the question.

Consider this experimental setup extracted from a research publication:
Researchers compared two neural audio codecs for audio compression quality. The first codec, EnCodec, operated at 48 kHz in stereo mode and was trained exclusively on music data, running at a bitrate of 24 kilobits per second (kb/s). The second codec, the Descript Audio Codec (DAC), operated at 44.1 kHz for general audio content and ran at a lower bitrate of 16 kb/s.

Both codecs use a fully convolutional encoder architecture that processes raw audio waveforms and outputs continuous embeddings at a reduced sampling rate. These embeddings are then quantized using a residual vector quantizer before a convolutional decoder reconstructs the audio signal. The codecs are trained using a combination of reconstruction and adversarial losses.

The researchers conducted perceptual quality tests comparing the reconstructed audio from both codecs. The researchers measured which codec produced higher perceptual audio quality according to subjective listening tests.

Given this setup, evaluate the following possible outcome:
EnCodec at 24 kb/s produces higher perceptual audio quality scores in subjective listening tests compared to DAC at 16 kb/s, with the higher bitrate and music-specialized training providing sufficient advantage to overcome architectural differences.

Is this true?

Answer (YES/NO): NO